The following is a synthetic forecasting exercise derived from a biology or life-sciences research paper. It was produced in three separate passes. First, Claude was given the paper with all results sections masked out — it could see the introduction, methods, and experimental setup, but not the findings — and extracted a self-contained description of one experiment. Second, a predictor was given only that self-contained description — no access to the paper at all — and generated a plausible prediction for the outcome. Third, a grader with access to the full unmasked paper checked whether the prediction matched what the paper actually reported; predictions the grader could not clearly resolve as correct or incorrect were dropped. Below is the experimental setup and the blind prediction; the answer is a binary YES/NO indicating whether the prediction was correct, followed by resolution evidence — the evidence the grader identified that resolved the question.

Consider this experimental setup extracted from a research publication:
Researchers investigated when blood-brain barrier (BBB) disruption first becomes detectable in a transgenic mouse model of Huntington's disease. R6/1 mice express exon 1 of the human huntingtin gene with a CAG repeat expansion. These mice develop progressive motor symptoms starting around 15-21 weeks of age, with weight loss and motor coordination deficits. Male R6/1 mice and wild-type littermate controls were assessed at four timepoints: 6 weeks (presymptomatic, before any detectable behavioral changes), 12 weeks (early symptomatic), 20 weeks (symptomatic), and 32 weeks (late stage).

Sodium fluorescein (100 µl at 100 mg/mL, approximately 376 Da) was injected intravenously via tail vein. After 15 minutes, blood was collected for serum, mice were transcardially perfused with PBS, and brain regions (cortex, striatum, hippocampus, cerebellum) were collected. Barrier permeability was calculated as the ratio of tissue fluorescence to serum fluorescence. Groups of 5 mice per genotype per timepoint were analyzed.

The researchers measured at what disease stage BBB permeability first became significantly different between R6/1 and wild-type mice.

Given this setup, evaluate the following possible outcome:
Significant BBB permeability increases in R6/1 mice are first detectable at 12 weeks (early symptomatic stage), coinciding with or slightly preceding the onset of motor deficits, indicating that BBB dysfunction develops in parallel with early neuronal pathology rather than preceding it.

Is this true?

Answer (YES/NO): YES